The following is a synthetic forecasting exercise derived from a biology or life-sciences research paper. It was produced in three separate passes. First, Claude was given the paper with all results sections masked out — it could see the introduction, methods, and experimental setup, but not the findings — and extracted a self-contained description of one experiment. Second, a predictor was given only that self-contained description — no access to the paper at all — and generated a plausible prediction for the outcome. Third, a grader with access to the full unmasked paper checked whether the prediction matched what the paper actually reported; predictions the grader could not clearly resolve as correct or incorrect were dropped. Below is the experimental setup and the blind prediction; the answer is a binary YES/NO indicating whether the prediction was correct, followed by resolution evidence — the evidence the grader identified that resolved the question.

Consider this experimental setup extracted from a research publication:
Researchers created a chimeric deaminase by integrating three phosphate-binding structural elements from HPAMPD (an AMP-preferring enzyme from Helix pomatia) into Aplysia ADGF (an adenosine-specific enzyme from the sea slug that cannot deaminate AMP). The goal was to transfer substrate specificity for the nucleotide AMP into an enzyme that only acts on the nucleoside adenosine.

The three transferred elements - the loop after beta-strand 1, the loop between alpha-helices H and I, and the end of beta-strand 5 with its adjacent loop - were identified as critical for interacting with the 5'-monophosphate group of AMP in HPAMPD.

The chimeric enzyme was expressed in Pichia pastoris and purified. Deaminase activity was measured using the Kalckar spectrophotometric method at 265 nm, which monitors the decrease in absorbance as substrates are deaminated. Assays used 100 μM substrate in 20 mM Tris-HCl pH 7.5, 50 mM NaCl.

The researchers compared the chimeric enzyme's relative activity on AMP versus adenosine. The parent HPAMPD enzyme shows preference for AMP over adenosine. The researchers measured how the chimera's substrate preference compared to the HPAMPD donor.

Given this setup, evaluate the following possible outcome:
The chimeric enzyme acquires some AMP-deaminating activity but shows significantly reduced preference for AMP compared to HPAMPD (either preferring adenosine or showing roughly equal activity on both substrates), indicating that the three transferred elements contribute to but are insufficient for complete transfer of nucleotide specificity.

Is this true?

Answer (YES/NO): YES